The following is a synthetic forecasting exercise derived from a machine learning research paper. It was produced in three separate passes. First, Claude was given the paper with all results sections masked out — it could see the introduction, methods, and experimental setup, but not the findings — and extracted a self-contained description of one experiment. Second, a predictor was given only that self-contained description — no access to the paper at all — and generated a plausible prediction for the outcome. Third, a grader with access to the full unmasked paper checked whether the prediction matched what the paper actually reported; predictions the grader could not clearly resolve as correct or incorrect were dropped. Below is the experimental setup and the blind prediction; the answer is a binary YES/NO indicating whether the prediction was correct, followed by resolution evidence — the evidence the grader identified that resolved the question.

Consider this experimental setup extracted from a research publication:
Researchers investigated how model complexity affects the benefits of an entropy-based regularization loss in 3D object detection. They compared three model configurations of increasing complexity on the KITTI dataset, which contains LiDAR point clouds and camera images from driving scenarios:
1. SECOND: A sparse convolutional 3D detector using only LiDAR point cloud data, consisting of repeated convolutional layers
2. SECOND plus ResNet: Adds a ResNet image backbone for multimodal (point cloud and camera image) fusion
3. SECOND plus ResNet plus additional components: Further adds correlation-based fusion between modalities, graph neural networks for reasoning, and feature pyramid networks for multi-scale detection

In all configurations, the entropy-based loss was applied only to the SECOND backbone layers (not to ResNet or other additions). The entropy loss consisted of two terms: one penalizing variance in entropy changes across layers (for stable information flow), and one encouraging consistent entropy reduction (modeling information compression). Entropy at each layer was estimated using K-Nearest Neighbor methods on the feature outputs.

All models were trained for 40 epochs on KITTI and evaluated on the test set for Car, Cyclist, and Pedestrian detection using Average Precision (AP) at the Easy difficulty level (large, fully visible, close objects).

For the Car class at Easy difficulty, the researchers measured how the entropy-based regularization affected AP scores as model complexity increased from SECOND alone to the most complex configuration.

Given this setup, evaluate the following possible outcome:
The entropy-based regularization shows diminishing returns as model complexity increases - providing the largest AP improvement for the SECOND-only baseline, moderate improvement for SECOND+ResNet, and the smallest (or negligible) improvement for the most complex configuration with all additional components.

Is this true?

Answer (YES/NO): NO